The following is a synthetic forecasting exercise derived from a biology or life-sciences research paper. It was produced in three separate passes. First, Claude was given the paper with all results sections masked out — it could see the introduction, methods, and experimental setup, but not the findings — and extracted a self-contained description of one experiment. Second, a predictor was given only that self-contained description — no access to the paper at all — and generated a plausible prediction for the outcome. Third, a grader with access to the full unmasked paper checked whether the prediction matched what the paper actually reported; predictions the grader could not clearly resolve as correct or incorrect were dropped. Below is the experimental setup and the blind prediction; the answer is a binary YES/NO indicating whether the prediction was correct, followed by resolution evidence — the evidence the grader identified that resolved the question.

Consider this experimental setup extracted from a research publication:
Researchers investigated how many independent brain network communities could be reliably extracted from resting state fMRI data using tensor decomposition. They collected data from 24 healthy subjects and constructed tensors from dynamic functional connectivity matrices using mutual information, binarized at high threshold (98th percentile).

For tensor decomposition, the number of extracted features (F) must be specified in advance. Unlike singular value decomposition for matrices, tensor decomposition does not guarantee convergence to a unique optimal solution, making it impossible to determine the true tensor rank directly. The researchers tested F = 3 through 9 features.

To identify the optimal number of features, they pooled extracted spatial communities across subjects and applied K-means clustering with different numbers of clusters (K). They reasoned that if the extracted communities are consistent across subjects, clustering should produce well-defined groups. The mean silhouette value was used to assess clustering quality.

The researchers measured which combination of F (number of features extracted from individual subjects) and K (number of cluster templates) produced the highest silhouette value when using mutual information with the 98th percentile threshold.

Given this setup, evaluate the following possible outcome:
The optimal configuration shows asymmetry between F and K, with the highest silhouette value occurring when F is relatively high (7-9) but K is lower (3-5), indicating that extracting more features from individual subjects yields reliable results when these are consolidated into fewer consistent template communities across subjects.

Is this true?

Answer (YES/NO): NO